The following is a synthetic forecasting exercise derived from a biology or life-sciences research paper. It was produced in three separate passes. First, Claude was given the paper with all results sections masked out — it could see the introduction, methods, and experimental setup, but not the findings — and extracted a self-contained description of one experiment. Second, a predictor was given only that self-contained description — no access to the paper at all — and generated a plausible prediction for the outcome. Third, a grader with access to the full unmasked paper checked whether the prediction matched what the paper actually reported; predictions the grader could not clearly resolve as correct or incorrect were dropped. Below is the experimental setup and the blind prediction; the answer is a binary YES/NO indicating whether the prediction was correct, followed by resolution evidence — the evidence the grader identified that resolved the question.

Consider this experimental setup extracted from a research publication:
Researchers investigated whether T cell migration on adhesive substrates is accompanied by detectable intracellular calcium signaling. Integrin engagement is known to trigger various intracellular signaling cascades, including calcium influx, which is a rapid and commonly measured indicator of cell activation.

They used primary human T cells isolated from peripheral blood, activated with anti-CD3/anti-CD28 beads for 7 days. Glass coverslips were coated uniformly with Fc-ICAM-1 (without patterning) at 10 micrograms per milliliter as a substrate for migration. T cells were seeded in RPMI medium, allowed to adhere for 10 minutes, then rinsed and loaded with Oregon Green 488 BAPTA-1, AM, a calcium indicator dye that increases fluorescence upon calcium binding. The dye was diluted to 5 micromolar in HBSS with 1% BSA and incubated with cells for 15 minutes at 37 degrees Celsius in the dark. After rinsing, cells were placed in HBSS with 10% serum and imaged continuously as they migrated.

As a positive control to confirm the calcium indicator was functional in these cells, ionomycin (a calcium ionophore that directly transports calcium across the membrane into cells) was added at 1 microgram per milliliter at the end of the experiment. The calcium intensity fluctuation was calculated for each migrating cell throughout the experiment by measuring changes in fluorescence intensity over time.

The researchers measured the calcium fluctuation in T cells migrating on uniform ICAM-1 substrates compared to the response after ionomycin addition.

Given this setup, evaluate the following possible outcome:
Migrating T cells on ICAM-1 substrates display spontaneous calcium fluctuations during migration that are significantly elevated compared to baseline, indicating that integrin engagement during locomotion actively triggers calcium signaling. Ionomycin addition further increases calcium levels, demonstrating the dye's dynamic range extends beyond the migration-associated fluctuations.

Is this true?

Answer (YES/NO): NO